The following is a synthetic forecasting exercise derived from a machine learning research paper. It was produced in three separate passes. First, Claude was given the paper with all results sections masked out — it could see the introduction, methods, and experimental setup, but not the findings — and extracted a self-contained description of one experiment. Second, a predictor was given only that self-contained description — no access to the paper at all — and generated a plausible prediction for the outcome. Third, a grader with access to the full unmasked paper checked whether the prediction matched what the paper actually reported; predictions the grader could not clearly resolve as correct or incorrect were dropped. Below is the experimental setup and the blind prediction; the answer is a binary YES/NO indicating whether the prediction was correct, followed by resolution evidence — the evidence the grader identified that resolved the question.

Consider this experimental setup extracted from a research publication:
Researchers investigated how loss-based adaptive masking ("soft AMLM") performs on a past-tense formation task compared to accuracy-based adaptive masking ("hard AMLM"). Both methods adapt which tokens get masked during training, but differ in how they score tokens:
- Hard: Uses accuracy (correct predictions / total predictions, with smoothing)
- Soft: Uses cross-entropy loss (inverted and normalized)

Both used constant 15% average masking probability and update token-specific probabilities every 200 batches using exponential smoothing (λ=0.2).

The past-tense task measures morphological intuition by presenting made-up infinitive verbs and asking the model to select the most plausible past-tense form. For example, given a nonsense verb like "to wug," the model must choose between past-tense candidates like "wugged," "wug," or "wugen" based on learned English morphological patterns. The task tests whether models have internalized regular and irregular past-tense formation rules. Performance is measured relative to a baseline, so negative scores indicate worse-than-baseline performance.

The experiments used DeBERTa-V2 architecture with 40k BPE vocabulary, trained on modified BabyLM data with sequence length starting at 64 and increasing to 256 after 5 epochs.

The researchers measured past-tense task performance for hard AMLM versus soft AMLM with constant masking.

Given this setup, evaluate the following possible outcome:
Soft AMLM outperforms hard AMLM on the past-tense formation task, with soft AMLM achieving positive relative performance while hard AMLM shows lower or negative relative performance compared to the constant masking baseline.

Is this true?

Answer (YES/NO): NO